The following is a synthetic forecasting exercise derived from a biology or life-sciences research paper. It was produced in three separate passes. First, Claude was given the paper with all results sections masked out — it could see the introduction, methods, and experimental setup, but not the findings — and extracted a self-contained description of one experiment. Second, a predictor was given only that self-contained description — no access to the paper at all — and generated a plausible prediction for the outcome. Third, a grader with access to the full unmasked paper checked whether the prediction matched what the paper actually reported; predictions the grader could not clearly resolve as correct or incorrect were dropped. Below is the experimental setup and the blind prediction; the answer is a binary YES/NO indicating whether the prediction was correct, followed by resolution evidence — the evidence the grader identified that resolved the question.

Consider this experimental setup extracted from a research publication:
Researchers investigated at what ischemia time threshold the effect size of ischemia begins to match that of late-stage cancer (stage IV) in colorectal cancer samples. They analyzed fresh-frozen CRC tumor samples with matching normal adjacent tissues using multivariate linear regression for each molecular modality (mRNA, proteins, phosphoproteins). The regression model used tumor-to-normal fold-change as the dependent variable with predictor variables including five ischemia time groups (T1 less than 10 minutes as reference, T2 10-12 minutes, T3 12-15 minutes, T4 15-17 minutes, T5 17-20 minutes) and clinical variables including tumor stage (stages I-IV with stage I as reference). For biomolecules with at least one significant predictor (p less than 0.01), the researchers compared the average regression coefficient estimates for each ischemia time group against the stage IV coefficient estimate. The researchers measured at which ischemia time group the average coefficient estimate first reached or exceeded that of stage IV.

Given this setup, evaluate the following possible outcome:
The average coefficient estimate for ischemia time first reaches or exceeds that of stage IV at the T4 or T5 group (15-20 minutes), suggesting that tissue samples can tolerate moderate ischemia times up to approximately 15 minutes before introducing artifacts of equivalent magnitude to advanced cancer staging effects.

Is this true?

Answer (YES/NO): NO